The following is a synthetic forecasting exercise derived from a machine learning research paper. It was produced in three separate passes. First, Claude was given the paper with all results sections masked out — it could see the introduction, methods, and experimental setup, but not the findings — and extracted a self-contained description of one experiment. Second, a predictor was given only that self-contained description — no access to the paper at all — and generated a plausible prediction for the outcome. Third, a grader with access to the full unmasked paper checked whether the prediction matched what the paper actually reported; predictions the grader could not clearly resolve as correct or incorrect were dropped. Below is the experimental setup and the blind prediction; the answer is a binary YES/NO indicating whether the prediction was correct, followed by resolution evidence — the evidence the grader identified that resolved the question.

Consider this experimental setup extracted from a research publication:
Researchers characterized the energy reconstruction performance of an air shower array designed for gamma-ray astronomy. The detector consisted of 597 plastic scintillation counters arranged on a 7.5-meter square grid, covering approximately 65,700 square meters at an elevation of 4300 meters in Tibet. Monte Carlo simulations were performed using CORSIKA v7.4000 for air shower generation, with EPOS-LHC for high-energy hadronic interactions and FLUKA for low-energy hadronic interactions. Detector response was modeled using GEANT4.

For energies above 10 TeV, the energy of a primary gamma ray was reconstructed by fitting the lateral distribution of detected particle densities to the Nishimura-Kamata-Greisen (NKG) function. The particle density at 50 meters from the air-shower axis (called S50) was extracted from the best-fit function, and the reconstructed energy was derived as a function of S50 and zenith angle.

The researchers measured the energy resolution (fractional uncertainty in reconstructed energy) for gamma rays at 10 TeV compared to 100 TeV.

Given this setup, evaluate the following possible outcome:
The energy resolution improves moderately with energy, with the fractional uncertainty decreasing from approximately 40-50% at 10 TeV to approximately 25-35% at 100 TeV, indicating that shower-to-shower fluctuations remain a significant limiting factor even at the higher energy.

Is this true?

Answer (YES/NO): NO